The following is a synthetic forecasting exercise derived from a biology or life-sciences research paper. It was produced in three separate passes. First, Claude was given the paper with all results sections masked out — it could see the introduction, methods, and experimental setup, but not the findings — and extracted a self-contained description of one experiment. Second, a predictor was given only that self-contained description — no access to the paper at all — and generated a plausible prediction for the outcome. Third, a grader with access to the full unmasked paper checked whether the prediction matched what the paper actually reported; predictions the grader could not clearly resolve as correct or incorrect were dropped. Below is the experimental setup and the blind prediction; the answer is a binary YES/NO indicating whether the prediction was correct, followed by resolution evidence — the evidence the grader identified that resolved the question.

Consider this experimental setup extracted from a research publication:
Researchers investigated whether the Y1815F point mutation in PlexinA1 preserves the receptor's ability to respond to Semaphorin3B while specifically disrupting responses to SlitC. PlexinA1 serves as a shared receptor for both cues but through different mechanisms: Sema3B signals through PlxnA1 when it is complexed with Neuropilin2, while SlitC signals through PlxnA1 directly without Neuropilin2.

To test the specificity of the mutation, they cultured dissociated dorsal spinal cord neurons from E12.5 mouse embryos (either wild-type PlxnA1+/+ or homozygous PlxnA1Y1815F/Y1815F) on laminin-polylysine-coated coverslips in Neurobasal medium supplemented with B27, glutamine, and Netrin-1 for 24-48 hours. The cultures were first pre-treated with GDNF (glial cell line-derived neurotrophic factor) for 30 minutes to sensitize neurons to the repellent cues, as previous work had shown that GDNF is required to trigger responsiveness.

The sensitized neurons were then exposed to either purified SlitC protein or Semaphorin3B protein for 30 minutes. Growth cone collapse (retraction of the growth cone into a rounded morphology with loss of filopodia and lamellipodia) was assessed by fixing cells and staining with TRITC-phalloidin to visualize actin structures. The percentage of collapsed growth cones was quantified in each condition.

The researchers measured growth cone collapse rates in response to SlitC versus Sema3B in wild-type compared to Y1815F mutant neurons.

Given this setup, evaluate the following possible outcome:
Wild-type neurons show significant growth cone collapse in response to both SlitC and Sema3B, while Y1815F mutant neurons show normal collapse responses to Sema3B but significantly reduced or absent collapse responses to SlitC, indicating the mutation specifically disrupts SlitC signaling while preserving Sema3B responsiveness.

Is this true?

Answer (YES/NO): YES